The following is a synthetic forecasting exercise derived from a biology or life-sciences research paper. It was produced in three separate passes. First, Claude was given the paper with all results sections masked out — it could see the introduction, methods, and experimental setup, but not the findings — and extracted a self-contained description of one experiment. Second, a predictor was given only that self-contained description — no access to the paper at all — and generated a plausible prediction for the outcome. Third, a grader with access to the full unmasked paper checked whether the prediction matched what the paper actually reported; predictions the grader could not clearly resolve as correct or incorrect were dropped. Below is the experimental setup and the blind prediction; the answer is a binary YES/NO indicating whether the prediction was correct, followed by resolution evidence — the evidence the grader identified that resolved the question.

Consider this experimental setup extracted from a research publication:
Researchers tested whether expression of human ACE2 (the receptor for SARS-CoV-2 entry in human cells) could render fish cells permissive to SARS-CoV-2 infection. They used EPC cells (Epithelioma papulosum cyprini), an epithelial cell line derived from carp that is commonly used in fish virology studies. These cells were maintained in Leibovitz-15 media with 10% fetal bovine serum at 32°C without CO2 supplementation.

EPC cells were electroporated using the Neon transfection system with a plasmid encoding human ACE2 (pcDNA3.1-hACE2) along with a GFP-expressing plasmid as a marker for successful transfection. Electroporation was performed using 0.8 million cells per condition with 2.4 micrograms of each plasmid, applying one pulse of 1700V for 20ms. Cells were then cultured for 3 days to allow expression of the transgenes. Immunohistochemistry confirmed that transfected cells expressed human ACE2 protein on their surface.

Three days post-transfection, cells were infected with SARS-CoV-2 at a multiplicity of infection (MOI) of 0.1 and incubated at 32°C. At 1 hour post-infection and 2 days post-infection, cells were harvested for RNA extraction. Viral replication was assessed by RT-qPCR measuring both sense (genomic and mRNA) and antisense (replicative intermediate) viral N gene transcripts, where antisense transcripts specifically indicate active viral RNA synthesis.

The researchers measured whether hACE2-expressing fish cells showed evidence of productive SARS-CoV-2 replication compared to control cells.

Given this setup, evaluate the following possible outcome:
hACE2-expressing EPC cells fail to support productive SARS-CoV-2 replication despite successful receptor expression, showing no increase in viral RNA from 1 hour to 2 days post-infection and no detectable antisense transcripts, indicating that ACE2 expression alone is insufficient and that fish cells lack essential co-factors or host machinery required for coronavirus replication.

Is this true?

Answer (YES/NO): YES